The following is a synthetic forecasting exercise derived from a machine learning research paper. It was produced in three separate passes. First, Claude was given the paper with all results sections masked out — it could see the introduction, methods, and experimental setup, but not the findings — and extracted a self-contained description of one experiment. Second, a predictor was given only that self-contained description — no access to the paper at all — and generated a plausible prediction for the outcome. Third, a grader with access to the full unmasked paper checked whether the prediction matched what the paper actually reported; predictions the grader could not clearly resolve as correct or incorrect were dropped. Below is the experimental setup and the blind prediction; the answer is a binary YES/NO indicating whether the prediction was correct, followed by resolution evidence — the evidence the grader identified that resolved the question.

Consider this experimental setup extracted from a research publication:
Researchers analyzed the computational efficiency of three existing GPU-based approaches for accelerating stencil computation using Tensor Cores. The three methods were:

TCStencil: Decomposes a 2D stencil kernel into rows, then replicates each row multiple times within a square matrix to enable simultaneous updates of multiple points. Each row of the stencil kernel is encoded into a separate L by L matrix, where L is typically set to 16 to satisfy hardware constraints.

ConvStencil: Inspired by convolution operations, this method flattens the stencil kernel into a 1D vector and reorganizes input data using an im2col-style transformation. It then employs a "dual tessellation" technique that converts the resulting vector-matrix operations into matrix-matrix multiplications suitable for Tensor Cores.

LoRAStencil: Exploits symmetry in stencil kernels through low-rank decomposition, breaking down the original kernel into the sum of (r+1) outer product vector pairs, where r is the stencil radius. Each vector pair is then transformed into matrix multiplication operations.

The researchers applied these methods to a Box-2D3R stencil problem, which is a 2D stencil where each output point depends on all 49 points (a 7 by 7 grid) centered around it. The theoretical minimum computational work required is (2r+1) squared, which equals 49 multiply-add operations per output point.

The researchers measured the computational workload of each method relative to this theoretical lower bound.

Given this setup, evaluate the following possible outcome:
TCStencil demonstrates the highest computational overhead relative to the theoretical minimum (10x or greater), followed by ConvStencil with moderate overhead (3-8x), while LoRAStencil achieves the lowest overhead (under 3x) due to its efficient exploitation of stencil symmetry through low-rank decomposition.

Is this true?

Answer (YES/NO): NO